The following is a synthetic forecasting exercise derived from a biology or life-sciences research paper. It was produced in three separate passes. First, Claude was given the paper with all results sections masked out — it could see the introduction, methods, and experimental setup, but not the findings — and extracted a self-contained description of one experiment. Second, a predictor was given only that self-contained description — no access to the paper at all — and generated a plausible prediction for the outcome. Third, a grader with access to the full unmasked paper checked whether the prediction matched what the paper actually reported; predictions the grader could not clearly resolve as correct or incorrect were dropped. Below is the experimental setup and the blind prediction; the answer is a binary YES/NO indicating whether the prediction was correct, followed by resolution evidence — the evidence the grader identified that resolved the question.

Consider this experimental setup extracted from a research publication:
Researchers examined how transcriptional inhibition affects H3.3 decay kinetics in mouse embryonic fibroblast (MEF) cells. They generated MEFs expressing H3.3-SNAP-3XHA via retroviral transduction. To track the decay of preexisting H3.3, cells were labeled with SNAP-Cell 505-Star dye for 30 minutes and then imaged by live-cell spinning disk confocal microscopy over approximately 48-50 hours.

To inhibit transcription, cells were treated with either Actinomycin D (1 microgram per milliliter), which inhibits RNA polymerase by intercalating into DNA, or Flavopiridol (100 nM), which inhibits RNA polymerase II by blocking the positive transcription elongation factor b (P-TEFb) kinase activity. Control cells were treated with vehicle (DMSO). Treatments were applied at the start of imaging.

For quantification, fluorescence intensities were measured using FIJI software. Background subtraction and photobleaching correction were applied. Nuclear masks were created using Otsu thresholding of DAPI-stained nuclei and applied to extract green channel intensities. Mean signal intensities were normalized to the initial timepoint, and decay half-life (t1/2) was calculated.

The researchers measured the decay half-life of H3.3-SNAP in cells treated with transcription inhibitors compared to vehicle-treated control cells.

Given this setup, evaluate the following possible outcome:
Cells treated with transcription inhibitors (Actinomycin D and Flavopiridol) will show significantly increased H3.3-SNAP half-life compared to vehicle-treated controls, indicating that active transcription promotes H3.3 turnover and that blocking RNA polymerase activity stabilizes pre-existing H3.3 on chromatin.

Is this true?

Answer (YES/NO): NO